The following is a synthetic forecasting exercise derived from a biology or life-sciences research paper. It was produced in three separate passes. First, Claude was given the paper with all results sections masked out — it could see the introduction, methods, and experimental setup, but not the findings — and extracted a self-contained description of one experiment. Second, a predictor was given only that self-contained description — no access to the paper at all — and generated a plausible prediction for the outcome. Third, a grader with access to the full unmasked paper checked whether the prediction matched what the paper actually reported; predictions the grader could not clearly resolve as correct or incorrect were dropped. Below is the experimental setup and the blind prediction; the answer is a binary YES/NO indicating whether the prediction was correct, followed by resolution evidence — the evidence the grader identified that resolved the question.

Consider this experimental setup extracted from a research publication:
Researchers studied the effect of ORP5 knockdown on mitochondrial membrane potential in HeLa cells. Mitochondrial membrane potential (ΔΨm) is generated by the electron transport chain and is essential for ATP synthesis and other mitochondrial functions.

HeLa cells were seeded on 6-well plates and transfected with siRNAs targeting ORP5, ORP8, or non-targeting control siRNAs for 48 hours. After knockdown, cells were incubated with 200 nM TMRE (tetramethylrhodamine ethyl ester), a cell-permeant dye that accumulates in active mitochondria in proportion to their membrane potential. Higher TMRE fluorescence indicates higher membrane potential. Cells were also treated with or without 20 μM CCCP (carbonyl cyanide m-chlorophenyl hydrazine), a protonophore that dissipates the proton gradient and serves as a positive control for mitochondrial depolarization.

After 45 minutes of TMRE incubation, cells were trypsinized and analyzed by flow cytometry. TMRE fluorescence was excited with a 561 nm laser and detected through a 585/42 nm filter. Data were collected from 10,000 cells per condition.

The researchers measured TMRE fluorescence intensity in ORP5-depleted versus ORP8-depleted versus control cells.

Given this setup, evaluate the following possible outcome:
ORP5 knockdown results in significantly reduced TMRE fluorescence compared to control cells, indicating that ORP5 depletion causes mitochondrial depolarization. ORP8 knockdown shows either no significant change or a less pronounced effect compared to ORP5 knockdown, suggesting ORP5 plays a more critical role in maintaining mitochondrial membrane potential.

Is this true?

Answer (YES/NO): NO